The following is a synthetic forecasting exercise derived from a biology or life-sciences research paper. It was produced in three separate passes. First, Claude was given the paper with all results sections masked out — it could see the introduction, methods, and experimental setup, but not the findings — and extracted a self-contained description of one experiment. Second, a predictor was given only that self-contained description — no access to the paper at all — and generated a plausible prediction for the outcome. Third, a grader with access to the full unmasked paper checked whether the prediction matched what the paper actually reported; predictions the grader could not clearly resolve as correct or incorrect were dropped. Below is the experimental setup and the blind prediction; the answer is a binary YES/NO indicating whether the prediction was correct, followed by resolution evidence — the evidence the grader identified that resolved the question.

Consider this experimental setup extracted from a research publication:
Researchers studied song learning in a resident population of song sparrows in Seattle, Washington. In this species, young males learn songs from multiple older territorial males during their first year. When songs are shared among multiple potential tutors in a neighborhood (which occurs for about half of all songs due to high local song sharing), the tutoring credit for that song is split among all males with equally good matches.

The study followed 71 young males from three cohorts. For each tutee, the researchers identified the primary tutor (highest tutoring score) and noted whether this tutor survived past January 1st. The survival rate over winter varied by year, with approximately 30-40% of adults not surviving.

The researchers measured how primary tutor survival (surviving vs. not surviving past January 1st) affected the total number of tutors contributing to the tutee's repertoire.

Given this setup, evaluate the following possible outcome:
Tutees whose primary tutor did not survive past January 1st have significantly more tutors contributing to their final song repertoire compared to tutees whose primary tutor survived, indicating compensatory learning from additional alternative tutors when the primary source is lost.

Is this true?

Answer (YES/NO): YES